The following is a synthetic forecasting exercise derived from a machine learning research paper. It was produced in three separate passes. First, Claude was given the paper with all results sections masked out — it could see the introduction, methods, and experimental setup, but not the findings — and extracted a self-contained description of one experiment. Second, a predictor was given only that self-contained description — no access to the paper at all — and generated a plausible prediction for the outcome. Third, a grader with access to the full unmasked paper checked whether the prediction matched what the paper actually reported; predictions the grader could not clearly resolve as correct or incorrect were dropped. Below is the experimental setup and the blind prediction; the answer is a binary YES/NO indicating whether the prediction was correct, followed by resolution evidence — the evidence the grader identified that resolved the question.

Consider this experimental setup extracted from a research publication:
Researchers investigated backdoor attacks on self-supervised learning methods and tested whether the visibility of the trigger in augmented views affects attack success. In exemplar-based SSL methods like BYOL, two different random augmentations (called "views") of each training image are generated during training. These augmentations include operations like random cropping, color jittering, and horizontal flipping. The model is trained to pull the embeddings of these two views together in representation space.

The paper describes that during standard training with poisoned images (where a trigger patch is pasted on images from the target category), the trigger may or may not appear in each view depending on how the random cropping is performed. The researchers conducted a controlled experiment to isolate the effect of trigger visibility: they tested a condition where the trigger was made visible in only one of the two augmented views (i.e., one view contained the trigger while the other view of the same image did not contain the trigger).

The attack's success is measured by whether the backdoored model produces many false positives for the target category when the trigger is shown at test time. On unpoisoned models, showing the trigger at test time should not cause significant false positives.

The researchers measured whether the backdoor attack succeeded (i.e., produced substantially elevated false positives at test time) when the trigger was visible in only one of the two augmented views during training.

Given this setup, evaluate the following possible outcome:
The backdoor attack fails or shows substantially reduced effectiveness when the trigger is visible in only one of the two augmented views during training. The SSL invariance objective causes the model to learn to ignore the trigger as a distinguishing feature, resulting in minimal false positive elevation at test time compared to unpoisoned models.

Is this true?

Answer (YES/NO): YES